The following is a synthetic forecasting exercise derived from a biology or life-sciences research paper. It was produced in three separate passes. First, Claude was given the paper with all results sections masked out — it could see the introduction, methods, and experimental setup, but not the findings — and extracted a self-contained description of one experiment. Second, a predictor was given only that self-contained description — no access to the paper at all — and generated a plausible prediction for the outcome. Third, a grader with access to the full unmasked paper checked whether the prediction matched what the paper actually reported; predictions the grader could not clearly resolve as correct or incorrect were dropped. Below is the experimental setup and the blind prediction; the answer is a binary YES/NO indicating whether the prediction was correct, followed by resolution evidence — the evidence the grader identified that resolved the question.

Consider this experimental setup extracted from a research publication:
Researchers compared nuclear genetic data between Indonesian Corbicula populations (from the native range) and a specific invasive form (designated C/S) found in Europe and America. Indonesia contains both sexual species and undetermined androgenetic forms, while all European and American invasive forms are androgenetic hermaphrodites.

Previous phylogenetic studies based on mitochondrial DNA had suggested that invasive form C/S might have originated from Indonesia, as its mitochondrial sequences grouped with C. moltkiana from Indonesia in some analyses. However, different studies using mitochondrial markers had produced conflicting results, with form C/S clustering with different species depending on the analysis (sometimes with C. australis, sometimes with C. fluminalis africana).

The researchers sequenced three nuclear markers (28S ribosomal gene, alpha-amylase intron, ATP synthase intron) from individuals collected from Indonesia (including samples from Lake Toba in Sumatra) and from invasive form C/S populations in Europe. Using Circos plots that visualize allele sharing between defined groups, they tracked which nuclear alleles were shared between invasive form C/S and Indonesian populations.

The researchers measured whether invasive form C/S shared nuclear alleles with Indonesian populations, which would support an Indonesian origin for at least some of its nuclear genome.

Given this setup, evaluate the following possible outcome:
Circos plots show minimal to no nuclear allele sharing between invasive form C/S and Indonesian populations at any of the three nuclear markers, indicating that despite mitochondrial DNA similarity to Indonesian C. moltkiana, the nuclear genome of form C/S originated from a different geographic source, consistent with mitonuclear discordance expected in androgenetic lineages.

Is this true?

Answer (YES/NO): YES